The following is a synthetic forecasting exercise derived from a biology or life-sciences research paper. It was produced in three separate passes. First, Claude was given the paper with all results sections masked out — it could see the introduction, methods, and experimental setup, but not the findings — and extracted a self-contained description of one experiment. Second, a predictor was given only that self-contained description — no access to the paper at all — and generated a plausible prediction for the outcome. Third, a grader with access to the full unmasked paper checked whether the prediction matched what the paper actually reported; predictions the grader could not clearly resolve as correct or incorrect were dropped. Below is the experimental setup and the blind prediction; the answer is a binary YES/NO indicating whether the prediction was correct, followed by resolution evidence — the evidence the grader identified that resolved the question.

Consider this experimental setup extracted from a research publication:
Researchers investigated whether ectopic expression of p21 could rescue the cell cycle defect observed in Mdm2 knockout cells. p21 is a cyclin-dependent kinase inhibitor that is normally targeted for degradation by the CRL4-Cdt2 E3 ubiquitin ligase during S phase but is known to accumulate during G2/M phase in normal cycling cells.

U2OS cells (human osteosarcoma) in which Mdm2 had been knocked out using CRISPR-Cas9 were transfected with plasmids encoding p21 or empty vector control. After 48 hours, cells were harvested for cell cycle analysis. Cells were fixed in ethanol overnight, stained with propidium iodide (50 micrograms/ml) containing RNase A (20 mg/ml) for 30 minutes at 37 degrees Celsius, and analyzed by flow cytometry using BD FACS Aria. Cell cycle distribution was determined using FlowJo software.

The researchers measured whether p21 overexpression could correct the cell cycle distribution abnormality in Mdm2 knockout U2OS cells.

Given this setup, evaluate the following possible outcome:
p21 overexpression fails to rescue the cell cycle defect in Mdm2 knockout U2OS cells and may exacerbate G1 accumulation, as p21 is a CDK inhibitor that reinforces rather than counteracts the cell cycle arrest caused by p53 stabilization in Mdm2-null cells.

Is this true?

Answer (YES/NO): NO